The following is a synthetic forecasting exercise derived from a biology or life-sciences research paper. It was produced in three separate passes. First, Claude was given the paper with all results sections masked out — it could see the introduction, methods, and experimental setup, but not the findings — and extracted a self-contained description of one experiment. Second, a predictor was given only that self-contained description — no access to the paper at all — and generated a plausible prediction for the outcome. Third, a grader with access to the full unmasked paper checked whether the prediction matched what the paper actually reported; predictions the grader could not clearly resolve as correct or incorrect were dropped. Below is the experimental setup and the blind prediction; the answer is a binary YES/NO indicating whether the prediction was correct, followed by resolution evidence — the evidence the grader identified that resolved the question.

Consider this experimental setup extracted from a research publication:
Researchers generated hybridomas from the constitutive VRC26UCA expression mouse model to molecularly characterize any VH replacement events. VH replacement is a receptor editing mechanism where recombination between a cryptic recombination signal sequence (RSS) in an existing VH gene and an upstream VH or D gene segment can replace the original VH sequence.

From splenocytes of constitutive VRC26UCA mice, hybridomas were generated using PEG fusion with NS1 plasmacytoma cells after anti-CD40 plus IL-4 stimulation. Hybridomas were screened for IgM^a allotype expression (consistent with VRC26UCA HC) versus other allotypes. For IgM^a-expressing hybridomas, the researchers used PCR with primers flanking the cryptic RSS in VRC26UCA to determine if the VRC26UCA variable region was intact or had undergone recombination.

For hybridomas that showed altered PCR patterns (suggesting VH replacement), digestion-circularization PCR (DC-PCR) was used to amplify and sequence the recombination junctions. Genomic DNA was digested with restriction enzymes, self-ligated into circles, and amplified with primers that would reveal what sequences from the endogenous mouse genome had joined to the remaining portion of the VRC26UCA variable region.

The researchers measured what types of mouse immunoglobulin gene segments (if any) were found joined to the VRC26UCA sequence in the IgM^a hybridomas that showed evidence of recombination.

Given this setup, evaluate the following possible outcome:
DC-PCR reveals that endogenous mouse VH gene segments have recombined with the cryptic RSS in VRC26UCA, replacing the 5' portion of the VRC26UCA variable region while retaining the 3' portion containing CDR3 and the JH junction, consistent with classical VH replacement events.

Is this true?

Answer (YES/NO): YES